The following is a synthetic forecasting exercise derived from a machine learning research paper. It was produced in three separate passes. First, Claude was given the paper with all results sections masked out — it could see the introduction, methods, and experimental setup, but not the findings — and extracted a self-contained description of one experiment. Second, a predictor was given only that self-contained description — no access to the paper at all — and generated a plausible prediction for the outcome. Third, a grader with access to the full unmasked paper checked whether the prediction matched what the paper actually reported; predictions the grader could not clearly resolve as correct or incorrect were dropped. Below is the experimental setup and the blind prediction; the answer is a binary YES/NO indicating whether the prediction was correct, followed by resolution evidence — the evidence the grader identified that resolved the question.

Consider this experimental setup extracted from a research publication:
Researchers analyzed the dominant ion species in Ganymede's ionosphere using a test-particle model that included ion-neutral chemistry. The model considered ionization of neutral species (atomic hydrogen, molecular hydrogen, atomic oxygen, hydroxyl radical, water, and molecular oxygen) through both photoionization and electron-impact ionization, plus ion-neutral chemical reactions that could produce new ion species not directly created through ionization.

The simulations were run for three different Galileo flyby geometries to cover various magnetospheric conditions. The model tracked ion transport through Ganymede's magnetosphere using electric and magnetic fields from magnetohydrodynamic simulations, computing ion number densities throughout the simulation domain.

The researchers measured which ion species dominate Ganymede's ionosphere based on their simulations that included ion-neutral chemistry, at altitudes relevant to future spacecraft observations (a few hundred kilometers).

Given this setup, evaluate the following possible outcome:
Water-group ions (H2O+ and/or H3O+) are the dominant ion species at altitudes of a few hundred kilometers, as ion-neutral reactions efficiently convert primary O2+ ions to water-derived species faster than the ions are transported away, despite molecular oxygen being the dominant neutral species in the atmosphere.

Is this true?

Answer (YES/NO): NO